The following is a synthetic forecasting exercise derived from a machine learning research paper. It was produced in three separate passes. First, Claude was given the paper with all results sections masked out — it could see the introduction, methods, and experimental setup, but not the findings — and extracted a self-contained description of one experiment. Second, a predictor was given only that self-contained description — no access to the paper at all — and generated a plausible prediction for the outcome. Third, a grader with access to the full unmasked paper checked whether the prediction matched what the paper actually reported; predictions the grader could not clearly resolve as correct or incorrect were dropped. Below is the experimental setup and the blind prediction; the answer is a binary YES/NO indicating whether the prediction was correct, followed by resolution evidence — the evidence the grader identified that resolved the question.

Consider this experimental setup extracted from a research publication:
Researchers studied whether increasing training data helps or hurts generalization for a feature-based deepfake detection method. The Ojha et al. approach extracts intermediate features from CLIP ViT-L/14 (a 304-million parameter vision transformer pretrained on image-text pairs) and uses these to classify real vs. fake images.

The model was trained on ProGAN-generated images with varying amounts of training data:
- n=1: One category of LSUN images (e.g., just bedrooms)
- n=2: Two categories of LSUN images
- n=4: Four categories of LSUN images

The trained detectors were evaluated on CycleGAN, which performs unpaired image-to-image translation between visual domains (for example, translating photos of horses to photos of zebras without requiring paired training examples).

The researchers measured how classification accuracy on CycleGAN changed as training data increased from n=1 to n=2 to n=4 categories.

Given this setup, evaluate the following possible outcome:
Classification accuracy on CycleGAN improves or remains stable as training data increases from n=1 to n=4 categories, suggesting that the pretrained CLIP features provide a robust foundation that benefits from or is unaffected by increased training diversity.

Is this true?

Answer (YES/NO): NO